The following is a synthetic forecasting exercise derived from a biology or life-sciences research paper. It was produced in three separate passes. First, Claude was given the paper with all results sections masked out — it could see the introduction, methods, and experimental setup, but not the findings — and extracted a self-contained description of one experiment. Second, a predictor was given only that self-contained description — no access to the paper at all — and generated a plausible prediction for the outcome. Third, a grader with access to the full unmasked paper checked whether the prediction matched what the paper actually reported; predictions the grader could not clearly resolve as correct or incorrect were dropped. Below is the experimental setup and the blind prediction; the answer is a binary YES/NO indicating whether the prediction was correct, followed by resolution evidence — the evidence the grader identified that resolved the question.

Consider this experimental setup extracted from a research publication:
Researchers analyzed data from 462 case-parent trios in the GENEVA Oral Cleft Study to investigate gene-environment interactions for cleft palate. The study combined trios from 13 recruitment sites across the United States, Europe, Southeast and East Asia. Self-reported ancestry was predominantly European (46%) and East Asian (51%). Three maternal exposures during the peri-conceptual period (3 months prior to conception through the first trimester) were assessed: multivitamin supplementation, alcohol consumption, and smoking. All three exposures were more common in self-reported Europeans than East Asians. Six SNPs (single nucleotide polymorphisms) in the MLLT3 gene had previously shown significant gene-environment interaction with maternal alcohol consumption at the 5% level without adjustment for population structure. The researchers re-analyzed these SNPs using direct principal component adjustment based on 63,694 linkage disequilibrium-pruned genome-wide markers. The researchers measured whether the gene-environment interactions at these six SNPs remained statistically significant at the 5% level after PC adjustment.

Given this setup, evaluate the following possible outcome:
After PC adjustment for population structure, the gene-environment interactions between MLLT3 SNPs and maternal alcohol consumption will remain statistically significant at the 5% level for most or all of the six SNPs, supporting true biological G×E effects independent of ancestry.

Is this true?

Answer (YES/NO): YES